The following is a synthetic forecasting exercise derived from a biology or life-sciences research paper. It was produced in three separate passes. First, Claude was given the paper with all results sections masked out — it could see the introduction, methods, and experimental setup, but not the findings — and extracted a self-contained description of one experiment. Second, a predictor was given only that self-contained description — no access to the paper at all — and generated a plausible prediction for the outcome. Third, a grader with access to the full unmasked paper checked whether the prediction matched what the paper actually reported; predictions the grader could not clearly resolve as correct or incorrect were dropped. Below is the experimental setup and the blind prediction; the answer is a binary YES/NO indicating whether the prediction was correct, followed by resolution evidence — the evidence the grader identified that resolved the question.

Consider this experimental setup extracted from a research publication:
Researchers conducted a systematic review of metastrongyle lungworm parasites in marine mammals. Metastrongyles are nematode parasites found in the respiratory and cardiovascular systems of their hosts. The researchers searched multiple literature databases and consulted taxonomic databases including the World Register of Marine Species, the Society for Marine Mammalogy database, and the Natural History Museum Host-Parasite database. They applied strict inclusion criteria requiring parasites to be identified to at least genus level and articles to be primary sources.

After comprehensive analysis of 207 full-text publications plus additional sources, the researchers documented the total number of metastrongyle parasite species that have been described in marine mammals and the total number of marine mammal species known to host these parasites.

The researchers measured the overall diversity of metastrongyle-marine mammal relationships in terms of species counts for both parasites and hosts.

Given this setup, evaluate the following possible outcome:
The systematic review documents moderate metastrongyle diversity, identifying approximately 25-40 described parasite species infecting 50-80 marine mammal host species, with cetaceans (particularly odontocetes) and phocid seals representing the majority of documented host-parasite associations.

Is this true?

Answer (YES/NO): YES